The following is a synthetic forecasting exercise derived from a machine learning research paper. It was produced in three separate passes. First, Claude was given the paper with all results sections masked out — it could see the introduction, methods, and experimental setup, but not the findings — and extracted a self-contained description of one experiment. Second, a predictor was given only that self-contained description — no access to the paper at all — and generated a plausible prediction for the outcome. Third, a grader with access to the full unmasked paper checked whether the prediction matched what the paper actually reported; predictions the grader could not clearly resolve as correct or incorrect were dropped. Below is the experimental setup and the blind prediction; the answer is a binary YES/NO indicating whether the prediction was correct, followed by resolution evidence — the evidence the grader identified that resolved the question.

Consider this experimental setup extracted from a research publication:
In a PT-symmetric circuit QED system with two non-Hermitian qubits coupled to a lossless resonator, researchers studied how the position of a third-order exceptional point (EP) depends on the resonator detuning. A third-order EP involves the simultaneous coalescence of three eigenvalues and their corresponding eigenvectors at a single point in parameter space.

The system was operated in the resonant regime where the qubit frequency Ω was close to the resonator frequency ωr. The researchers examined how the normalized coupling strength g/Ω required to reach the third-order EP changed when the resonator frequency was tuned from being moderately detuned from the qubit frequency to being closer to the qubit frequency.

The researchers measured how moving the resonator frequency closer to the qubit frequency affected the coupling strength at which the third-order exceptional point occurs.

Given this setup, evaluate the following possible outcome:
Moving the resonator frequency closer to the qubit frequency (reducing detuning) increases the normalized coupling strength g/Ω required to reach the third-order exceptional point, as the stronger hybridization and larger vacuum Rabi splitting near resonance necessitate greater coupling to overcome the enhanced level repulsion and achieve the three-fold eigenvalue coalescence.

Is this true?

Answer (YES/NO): NO